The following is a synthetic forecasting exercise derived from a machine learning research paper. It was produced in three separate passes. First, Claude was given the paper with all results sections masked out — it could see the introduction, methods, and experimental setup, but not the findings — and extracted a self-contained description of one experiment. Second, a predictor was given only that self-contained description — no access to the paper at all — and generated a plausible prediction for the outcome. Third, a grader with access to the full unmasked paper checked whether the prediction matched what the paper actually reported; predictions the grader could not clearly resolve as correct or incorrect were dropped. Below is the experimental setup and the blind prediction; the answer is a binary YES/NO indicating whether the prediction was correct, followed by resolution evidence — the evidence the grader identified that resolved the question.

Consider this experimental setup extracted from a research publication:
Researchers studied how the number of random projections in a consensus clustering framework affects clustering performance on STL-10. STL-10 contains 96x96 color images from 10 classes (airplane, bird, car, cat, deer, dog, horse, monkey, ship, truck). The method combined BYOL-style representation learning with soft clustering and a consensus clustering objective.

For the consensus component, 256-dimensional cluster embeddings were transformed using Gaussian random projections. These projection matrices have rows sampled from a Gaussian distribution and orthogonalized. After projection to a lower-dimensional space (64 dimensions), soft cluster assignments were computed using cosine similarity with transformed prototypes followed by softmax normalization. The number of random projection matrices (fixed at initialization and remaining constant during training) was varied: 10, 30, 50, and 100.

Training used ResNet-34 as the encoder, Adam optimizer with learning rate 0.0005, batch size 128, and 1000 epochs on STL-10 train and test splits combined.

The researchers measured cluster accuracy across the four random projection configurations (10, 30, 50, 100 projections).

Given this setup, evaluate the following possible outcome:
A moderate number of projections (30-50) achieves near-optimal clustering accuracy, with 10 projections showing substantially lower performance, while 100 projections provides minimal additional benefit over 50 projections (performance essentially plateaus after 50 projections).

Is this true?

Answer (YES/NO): NO